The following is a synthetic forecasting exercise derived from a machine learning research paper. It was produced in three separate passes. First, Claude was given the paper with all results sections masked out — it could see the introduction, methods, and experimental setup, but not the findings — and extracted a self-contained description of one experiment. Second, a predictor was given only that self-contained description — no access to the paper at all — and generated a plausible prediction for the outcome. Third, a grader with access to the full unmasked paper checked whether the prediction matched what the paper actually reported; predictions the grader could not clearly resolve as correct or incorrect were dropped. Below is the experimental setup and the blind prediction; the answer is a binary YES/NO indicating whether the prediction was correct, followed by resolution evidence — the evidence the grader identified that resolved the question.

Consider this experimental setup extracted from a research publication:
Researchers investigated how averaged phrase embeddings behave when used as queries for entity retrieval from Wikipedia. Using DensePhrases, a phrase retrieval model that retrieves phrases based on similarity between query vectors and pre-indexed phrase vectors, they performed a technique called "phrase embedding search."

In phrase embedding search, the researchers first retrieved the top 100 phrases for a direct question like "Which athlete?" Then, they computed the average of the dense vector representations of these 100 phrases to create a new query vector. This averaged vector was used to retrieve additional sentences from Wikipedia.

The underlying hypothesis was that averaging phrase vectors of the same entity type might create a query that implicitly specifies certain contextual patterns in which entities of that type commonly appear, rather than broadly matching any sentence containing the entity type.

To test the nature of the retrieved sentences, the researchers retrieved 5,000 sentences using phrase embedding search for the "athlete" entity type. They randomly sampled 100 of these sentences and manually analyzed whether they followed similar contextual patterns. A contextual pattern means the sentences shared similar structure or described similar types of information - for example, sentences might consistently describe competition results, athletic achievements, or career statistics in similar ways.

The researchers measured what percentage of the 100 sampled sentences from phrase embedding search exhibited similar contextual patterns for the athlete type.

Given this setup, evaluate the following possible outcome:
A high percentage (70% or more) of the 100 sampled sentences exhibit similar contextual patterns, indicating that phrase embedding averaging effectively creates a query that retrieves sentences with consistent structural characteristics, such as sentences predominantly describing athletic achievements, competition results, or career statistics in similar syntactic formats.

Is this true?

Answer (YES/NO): YES